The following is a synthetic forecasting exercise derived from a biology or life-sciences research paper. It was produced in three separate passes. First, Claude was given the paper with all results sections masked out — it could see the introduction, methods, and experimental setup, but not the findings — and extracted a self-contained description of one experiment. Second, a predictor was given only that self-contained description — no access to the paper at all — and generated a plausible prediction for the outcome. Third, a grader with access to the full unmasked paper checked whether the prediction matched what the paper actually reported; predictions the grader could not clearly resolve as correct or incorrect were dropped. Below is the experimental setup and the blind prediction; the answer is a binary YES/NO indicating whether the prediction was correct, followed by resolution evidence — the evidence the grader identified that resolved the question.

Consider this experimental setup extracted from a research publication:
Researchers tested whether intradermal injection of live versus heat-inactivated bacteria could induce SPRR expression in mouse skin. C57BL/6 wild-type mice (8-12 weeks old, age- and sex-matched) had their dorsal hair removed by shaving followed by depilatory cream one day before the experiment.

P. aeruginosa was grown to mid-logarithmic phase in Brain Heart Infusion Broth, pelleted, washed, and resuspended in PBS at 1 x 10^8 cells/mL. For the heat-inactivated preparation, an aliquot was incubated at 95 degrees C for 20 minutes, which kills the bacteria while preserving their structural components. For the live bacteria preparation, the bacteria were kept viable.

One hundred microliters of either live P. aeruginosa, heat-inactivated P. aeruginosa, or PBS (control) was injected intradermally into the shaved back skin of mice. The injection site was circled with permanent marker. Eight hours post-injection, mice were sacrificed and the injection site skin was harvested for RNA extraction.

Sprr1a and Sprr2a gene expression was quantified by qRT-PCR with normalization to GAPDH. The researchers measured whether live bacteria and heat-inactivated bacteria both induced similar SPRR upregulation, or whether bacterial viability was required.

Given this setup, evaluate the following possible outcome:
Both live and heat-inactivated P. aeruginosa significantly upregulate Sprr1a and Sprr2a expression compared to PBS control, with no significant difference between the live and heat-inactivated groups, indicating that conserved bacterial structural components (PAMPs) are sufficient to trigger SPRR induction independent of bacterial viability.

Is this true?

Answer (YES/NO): YES